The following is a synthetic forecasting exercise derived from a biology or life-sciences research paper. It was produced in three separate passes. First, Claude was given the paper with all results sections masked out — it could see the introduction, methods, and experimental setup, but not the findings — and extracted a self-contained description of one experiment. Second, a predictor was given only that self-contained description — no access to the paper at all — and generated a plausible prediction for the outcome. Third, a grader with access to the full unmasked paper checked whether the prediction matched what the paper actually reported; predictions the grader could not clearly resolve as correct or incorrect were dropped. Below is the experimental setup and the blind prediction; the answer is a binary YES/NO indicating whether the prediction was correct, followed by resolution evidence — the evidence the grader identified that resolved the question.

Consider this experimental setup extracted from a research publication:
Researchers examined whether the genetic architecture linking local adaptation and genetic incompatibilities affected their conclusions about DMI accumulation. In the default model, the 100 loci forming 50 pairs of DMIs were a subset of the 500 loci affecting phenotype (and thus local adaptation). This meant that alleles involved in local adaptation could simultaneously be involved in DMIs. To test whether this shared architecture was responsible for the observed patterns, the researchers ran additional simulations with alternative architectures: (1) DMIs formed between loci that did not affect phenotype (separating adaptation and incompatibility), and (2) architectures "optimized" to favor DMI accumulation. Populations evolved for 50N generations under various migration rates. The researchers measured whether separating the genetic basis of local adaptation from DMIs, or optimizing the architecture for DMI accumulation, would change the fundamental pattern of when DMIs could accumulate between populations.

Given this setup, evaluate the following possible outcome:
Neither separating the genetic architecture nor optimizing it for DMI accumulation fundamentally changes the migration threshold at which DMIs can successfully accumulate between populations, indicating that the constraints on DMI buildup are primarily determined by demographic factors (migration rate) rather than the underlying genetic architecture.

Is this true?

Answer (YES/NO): YES